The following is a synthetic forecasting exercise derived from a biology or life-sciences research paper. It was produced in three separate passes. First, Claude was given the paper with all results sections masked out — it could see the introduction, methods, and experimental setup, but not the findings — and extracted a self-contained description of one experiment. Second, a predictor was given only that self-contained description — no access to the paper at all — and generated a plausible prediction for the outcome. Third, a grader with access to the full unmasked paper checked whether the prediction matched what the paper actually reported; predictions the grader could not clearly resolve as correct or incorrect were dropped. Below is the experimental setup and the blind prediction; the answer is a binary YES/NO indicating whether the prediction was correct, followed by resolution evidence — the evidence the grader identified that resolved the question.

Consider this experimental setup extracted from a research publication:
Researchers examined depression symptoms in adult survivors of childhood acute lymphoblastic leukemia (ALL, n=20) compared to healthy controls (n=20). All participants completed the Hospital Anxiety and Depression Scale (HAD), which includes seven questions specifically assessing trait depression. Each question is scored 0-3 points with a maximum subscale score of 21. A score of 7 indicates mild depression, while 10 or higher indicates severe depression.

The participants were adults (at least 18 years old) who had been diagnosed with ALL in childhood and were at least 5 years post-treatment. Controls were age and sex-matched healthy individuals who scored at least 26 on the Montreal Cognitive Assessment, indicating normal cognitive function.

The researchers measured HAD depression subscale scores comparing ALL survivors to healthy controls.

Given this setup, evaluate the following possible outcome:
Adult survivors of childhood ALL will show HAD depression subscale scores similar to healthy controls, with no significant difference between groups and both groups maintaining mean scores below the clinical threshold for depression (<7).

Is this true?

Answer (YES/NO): YES